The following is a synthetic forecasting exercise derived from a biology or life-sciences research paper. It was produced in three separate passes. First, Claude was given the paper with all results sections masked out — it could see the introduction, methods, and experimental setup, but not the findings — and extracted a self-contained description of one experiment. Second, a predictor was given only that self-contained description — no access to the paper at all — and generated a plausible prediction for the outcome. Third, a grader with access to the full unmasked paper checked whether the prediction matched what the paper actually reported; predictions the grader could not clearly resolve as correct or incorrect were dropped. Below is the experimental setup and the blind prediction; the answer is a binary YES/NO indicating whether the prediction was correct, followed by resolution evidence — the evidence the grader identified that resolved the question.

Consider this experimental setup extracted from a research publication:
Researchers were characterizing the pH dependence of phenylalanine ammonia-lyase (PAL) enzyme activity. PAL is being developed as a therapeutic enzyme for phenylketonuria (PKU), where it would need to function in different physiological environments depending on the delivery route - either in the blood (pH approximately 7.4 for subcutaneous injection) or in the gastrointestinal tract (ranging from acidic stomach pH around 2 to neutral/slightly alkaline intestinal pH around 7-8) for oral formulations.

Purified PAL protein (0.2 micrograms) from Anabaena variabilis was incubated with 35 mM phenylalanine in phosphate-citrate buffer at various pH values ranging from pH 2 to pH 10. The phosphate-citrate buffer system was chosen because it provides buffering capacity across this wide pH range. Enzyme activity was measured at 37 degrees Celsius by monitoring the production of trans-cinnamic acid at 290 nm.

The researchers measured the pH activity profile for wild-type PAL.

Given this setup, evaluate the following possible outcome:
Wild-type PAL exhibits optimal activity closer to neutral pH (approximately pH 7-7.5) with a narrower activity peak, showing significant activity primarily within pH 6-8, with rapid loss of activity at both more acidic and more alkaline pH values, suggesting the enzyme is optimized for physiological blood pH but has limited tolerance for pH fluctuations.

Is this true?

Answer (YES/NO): NO